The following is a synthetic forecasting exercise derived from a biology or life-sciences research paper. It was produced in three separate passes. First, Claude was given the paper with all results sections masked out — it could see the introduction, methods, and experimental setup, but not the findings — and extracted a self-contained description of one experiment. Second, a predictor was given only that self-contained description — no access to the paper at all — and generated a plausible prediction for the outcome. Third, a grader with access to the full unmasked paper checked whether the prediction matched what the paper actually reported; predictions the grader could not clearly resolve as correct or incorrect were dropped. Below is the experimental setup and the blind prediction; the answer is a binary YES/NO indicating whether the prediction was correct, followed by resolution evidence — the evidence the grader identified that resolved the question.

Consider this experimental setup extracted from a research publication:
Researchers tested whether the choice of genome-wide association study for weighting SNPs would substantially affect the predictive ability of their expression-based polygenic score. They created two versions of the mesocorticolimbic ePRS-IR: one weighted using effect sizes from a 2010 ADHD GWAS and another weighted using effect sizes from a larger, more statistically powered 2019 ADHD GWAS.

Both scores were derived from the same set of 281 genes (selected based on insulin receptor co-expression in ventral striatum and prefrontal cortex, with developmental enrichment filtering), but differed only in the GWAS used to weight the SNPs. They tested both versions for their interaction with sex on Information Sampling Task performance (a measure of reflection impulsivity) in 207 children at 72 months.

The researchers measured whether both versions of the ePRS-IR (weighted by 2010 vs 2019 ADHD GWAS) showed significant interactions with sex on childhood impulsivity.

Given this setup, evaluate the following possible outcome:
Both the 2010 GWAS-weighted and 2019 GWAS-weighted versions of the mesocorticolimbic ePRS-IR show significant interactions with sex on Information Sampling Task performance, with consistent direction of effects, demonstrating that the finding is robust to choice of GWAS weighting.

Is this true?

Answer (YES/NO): YES